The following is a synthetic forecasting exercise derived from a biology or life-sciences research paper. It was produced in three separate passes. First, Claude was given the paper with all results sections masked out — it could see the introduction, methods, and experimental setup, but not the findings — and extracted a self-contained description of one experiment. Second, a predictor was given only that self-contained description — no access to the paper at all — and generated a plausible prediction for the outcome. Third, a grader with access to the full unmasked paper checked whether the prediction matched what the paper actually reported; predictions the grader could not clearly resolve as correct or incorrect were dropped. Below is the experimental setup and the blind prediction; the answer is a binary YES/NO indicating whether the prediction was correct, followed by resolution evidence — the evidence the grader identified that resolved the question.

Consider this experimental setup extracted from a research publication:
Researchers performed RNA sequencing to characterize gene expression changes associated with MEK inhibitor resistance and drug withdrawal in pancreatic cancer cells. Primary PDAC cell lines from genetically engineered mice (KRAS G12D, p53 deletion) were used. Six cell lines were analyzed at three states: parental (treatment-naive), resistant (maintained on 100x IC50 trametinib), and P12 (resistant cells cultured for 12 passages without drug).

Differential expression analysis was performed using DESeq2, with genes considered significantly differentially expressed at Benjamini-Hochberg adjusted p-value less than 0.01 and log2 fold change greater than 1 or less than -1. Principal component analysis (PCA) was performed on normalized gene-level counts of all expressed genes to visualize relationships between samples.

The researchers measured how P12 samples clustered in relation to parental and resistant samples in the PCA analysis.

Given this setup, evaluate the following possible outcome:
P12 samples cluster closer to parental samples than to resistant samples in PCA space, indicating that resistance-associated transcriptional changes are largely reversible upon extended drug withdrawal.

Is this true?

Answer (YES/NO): YES